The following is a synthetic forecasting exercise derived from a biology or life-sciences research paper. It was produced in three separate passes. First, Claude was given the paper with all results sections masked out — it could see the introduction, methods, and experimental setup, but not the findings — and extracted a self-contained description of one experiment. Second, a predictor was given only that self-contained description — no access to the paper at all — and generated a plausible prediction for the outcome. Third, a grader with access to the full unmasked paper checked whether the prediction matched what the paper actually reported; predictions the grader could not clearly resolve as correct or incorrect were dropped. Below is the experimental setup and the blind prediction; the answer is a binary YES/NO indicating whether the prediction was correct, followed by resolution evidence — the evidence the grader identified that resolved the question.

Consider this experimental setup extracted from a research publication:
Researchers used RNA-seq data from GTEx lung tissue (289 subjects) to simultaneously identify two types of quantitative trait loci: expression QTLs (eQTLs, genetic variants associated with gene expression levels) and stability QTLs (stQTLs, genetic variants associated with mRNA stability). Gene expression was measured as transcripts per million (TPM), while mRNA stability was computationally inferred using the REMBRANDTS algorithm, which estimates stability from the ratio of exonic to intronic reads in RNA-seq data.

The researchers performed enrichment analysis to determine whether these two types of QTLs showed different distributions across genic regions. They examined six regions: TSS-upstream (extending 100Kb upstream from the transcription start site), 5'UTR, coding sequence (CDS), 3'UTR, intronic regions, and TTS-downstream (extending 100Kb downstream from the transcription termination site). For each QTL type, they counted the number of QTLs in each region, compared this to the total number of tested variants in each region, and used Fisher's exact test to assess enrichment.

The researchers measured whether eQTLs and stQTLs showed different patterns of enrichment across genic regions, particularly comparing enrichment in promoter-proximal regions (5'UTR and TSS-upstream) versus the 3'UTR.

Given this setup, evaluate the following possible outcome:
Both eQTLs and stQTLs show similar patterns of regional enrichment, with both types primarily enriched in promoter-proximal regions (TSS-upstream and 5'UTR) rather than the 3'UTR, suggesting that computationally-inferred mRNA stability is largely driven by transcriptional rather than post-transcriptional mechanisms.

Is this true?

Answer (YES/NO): NO